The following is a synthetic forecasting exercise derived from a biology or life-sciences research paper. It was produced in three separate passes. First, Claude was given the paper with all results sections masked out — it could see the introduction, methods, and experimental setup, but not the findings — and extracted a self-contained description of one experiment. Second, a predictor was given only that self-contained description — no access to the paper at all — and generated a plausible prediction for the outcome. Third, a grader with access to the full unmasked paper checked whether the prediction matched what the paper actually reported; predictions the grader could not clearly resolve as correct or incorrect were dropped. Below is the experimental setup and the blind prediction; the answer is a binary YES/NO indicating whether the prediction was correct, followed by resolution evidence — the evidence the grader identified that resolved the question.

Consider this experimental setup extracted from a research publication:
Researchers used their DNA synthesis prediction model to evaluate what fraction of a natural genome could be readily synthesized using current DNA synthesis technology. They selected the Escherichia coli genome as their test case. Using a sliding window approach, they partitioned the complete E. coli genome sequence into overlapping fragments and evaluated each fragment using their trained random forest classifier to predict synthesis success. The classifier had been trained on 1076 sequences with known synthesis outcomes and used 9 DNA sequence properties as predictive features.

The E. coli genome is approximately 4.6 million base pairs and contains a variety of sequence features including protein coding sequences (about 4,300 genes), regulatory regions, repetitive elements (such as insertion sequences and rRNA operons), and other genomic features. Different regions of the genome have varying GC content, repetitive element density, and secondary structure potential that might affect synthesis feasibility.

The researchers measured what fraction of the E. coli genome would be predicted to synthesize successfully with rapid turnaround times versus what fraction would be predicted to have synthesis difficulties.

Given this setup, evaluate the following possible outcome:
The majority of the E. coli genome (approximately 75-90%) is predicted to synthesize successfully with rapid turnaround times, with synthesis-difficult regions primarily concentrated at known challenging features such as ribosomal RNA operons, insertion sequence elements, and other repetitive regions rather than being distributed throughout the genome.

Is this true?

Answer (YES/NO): NO